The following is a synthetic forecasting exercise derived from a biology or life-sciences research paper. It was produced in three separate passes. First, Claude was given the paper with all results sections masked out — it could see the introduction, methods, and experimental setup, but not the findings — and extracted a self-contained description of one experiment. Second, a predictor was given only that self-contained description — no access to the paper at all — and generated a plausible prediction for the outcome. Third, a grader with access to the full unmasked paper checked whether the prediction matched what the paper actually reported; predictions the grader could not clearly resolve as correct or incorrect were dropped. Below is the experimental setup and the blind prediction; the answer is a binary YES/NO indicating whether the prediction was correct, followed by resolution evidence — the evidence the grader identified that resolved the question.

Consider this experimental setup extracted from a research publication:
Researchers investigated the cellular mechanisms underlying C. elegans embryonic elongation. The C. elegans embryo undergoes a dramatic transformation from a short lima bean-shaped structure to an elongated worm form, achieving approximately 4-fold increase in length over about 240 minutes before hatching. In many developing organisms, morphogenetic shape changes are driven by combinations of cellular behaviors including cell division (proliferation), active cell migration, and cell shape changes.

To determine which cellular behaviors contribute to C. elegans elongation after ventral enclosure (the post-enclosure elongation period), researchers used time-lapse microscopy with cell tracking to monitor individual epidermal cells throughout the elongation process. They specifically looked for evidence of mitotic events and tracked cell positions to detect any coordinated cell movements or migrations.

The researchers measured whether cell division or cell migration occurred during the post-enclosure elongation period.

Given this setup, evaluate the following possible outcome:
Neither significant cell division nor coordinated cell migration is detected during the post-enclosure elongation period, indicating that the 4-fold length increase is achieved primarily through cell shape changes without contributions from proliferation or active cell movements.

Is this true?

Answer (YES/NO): YES